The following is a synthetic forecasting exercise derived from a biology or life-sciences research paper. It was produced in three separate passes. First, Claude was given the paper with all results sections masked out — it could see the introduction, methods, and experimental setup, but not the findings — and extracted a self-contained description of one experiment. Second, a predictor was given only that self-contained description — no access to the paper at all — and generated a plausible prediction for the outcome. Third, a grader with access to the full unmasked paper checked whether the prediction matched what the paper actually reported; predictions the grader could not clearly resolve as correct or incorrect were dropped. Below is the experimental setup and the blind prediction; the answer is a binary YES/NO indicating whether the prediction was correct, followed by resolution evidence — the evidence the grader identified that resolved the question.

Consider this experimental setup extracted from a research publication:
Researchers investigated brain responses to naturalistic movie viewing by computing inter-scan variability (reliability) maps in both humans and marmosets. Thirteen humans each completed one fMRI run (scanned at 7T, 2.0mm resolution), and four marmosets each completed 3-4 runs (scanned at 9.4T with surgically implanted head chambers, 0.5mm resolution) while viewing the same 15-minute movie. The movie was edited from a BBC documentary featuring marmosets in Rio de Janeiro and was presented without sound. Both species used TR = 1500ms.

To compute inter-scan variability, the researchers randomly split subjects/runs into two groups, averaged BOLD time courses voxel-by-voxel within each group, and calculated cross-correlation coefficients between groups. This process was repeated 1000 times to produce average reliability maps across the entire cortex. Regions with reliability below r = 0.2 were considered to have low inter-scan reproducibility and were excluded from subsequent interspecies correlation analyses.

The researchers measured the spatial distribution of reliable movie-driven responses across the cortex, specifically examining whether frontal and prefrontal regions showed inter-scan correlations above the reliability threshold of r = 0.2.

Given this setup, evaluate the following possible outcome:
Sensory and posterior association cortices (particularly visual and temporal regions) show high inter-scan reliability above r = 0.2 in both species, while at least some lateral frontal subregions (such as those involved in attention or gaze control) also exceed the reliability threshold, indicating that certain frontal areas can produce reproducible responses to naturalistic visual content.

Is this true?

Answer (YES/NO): NO